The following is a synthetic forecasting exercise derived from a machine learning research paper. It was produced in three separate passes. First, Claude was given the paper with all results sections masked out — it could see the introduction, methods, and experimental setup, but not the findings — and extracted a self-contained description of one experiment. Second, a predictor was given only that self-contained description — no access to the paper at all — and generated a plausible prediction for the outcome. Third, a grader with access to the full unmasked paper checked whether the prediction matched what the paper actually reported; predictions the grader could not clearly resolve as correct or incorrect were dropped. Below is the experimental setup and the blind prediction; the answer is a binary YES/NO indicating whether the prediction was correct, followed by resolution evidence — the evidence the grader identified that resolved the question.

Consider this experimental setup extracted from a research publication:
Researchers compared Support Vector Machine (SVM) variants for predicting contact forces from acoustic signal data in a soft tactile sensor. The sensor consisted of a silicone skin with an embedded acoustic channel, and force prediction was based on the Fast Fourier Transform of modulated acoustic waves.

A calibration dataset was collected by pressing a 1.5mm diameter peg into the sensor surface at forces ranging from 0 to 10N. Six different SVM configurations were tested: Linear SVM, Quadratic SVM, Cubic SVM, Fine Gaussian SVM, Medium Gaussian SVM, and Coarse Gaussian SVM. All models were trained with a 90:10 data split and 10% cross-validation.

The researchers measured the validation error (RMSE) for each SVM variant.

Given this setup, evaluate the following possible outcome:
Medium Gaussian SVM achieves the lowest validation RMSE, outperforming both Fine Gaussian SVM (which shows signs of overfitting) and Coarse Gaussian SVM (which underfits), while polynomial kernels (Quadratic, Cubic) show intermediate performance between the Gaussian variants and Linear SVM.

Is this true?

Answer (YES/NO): NO